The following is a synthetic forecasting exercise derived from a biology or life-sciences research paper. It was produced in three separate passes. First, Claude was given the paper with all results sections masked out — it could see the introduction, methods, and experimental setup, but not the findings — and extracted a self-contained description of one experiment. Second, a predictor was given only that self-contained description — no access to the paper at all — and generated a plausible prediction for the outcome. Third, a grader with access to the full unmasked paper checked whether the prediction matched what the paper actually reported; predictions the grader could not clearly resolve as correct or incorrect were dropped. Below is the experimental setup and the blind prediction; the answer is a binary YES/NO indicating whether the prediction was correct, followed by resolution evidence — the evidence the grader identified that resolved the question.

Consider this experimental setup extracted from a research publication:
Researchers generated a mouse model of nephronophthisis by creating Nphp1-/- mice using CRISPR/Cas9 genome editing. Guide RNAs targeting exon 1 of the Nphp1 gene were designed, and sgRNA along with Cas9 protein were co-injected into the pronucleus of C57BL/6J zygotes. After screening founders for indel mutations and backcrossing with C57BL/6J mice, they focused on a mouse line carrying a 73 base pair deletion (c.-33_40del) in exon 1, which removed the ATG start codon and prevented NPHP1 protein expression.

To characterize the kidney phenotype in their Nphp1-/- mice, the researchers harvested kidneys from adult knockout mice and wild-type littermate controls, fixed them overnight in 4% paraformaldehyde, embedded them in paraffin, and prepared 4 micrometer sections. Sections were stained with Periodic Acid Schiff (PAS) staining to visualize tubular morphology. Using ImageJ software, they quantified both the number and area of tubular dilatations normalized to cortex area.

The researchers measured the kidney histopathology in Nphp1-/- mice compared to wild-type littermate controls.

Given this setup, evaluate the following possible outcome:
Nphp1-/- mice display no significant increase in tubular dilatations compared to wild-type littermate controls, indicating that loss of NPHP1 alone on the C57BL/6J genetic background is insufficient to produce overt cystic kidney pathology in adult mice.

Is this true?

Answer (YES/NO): NO